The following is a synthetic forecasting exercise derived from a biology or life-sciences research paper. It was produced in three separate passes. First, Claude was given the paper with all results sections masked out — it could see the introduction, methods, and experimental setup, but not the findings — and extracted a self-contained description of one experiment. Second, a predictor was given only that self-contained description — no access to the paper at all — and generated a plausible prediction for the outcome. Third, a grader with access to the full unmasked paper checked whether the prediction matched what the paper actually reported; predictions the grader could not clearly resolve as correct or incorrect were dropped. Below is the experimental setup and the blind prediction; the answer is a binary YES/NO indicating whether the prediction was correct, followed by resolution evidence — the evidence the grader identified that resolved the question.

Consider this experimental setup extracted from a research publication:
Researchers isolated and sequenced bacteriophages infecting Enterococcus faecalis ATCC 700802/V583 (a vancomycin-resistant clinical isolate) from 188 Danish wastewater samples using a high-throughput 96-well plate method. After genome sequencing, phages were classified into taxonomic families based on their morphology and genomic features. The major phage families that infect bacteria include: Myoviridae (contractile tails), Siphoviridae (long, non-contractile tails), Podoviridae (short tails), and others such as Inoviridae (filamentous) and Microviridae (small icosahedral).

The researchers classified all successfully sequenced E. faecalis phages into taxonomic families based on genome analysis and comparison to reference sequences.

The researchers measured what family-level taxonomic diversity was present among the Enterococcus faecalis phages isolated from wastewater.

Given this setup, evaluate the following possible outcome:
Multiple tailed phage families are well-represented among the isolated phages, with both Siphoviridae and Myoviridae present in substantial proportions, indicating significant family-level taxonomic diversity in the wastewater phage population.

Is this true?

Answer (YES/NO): NO